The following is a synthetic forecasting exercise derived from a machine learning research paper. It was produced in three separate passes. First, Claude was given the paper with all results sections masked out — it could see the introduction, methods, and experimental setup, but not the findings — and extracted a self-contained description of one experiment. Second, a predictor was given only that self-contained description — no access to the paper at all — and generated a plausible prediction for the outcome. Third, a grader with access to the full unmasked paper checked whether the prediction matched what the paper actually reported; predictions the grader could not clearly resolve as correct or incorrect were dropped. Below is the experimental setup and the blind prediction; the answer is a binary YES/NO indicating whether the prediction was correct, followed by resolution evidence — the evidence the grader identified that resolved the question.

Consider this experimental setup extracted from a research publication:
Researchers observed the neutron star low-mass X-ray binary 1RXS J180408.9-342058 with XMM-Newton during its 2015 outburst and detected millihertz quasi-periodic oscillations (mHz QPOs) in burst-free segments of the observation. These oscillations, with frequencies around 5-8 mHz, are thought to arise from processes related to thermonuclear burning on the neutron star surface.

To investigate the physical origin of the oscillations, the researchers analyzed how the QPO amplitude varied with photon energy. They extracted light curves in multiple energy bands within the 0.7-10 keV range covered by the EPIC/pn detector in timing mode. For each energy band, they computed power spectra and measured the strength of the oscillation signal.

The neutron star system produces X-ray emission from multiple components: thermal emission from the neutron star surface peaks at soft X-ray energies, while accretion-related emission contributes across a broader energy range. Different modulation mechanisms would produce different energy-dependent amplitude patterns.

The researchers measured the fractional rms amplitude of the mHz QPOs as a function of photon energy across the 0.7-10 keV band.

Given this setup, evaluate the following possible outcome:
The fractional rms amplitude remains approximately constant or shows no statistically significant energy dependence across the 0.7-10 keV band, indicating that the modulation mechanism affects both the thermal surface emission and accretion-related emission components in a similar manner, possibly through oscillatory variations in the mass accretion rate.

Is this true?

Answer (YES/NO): NO